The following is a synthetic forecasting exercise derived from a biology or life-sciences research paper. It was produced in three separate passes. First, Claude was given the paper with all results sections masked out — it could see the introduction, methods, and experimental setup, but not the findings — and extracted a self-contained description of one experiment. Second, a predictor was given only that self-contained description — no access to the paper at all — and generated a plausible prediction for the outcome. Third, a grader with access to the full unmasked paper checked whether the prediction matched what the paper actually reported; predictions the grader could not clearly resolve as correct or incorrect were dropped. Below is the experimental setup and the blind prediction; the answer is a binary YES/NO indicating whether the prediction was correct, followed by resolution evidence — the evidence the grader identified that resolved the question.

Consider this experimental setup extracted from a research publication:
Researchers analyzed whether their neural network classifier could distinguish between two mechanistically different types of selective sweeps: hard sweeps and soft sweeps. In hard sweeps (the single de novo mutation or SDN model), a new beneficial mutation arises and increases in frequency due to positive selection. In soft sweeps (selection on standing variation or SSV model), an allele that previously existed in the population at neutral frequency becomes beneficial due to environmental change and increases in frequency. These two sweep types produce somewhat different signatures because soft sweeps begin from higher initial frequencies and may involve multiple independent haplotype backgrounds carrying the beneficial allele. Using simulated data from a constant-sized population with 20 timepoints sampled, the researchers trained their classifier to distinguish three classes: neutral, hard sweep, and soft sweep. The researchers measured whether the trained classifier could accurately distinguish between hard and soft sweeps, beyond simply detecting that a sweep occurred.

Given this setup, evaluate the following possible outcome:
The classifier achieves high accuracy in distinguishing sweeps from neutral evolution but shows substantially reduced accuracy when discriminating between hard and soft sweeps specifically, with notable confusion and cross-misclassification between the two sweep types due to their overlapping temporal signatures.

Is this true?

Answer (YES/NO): YES